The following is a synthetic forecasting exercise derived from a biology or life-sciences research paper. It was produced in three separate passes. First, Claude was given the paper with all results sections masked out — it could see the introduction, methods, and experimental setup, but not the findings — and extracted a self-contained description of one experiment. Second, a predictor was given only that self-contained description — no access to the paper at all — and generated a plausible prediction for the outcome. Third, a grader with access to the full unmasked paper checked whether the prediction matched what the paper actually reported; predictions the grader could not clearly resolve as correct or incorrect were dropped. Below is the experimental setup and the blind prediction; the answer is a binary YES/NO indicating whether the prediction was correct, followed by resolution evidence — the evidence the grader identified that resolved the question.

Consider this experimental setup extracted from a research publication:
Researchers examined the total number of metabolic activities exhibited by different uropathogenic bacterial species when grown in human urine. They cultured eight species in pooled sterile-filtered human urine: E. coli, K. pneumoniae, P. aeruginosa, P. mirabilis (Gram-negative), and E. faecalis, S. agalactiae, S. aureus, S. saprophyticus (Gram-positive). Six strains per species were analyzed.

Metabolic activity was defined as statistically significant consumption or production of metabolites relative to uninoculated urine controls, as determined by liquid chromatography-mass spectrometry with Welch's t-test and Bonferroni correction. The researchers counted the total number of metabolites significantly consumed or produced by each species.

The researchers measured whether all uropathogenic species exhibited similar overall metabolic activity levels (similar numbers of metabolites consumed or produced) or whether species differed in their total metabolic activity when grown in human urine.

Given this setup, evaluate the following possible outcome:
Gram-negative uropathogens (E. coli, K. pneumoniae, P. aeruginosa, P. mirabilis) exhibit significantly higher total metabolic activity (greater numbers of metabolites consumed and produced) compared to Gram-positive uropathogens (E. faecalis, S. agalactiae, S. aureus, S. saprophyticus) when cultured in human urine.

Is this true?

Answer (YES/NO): YES